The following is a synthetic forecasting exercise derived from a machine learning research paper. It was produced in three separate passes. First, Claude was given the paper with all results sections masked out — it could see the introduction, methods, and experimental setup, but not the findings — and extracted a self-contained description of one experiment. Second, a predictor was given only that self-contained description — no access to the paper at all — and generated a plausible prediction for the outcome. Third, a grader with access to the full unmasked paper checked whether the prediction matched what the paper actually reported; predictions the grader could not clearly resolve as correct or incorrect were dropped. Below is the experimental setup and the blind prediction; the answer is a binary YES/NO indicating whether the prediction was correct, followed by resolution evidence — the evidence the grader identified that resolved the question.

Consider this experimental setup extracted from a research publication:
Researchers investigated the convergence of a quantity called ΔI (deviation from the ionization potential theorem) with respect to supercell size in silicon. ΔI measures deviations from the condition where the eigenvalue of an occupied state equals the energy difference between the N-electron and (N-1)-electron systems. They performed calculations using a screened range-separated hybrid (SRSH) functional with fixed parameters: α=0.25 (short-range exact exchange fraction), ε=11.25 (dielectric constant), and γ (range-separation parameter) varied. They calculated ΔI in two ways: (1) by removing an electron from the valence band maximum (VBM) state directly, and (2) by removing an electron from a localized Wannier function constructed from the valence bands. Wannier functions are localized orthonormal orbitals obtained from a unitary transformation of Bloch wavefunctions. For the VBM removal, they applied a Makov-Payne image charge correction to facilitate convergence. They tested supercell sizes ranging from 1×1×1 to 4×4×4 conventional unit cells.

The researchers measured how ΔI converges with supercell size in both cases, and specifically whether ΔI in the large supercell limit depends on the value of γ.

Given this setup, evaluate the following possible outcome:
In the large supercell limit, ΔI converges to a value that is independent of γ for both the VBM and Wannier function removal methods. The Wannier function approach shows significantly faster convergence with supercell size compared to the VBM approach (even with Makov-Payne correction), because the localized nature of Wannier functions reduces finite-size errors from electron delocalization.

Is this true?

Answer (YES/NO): NO